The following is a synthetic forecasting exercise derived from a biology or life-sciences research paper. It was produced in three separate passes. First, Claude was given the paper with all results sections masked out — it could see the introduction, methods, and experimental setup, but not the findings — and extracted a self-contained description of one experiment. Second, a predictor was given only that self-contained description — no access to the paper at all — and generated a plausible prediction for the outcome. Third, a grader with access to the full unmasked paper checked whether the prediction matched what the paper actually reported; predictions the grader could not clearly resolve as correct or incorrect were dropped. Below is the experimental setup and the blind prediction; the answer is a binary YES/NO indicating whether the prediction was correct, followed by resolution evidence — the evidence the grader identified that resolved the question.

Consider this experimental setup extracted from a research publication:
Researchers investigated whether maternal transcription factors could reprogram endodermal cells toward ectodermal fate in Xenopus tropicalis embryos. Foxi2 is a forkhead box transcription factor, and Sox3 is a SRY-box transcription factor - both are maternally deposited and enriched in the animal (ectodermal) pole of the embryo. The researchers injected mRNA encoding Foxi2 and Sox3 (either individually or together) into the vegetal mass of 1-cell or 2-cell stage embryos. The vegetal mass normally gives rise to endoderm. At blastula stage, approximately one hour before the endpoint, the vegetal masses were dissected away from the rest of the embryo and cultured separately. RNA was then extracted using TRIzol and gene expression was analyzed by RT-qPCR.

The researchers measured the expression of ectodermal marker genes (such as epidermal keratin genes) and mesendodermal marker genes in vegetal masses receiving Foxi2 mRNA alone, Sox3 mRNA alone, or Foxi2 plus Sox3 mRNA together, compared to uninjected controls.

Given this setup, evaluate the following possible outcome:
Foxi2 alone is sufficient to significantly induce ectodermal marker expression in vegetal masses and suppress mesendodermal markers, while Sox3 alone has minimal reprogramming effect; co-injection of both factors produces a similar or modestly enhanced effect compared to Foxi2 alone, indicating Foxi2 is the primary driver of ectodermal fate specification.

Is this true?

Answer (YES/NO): NO